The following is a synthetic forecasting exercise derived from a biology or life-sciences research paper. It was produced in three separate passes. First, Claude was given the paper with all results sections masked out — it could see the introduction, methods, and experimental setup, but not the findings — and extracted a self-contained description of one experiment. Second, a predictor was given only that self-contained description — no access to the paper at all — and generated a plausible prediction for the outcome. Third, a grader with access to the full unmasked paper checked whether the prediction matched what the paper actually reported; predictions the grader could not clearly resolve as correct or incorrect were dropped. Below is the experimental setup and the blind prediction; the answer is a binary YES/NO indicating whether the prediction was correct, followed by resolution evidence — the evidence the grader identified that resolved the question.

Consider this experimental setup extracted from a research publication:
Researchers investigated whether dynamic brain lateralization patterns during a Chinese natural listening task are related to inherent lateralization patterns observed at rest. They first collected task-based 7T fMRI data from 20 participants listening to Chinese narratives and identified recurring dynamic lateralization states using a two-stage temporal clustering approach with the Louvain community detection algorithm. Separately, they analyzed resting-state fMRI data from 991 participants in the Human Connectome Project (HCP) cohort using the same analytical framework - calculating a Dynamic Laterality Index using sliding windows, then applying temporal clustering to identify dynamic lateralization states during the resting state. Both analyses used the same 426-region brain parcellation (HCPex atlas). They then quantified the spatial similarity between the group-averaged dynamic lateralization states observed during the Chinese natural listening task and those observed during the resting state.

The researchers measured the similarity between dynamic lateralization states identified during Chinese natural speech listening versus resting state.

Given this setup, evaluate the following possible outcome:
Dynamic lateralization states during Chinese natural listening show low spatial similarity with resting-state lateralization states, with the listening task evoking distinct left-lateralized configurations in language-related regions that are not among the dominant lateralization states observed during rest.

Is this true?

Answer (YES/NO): NO